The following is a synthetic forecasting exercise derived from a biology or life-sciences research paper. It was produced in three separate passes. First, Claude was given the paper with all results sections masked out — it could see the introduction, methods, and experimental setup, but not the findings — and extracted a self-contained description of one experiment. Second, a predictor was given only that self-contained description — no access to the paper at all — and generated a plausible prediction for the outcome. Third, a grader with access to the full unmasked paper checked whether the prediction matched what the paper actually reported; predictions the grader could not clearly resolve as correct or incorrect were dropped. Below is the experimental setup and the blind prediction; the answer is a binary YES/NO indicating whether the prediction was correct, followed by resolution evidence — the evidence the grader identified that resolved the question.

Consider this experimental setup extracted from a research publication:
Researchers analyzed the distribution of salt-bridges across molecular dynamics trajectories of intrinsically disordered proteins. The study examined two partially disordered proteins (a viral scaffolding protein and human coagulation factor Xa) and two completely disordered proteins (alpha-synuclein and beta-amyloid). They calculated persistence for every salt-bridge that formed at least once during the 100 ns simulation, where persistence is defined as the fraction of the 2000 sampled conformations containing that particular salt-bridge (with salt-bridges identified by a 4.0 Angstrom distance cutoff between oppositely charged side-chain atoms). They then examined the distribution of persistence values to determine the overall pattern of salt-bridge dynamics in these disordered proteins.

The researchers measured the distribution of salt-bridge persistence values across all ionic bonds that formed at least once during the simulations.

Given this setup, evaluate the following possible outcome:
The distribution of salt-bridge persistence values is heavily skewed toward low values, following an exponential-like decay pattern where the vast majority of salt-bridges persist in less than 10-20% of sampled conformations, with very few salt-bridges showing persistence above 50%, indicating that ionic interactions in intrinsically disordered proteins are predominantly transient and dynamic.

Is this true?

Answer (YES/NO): YES